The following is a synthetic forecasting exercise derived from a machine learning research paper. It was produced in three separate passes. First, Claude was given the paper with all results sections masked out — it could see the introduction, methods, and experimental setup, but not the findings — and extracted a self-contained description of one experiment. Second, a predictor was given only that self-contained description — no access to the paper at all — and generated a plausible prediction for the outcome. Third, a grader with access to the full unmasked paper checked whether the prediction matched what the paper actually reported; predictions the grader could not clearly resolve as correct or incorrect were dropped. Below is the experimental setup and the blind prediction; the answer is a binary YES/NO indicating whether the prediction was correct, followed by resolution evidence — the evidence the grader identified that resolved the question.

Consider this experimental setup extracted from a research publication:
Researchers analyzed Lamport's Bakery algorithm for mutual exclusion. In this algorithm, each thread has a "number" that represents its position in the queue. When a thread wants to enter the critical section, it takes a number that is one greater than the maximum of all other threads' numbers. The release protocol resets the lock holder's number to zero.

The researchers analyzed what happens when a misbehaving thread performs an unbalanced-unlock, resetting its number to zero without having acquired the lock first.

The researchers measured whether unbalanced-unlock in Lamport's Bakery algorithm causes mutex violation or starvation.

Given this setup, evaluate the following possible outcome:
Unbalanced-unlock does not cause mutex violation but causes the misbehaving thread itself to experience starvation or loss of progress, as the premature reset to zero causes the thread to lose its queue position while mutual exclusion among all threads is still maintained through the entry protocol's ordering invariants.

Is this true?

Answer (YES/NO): NO